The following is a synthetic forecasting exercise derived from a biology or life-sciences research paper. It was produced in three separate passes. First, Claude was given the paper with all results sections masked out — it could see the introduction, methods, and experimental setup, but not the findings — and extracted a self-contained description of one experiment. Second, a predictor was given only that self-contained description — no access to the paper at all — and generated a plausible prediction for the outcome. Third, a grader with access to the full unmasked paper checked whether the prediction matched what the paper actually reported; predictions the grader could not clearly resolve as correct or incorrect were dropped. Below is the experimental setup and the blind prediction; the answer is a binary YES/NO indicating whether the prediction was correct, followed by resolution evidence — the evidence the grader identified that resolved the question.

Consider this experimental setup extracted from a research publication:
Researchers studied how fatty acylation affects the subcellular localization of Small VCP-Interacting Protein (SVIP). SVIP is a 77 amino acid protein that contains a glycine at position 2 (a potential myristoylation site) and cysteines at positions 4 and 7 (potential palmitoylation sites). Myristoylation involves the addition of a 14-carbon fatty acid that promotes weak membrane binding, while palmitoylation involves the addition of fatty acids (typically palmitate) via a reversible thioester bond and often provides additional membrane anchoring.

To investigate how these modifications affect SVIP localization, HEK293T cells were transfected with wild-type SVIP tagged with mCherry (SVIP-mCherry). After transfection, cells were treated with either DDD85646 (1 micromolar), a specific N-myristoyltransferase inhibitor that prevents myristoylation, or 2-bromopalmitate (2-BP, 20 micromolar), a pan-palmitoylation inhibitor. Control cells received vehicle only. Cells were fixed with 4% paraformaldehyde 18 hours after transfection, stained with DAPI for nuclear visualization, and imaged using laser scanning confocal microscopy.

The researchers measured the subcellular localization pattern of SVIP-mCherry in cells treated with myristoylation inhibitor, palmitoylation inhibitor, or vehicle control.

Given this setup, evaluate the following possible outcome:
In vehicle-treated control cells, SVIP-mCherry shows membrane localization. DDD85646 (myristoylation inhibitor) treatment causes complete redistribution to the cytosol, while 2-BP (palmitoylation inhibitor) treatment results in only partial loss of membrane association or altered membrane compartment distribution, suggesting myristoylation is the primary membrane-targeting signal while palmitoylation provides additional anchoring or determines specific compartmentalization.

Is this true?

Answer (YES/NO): YES